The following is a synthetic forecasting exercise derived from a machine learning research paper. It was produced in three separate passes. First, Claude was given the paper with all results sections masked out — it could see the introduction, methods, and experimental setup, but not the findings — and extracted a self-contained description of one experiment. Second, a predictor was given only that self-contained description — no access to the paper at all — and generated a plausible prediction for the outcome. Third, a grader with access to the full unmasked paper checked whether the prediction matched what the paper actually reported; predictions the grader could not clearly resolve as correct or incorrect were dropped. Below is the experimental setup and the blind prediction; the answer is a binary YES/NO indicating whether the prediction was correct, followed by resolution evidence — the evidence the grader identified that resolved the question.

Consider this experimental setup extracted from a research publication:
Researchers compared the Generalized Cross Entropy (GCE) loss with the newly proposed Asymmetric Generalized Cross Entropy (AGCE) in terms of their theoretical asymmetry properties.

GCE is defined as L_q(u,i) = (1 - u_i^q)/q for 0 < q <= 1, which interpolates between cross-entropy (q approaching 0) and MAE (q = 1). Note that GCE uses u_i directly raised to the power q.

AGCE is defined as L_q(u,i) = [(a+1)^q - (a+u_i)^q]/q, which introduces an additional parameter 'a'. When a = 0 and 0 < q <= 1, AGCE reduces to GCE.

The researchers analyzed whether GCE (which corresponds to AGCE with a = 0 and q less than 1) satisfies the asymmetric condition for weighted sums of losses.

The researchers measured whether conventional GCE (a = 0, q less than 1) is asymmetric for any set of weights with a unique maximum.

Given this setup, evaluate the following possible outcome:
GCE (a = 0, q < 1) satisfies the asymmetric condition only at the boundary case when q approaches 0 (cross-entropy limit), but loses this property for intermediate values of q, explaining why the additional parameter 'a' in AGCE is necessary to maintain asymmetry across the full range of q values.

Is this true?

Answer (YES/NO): NO